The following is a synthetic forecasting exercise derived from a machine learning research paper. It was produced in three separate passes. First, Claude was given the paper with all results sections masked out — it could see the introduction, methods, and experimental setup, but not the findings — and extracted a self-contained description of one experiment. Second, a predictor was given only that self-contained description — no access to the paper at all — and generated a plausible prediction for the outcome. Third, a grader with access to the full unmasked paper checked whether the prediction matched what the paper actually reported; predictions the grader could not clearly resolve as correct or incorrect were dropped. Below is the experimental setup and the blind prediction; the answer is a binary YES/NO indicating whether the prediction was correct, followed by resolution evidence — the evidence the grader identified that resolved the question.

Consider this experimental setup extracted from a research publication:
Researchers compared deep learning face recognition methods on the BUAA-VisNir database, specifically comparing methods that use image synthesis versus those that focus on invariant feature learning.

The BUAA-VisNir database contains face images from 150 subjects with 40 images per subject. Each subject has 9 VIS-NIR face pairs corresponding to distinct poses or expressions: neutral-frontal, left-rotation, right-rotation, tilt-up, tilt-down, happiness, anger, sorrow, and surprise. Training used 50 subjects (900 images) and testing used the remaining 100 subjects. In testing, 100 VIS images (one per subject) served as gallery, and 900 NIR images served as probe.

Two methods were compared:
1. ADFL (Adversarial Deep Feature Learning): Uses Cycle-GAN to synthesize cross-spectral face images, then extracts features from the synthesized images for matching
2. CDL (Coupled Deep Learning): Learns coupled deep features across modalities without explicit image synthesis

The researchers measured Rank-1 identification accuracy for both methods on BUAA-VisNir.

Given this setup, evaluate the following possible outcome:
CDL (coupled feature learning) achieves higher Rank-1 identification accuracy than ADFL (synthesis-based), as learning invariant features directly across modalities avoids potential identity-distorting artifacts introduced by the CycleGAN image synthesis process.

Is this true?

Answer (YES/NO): YES